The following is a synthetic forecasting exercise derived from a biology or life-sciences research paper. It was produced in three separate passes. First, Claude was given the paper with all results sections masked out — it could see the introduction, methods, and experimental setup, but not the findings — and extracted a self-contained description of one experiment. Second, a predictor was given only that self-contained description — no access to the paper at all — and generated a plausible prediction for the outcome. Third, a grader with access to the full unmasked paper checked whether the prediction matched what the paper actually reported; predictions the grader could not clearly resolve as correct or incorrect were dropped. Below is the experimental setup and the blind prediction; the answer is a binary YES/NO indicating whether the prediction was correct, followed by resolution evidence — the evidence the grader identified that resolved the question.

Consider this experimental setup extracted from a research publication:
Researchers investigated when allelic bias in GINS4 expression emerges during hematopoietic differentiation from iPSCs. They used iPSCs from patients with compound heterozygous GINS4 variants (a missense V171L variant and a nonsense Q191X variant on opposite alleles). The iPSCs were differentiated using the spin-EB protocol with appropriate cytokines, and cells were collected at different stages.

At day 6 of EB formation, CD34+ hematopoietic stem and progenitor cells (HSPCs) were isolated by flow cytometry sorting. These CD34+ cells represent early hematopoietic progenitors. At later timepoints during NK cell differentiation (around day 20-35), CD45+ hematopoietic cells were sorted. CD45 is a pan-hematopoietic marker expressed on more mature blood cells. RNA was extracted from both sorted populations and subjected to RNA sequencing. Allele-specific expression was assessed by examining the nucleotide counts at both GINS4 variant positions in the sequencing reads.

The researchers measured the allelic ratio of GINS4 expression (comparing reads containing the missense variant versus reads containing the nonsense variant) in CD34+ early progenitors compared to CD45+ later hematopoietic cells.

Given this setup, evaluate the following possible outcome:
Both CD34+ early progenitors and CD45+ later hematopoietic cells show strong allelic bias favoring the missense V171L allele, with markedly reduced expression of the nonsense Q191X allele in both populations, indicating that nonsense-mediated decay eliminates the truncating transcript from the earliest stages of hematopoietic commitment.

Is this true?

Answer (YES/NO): NO